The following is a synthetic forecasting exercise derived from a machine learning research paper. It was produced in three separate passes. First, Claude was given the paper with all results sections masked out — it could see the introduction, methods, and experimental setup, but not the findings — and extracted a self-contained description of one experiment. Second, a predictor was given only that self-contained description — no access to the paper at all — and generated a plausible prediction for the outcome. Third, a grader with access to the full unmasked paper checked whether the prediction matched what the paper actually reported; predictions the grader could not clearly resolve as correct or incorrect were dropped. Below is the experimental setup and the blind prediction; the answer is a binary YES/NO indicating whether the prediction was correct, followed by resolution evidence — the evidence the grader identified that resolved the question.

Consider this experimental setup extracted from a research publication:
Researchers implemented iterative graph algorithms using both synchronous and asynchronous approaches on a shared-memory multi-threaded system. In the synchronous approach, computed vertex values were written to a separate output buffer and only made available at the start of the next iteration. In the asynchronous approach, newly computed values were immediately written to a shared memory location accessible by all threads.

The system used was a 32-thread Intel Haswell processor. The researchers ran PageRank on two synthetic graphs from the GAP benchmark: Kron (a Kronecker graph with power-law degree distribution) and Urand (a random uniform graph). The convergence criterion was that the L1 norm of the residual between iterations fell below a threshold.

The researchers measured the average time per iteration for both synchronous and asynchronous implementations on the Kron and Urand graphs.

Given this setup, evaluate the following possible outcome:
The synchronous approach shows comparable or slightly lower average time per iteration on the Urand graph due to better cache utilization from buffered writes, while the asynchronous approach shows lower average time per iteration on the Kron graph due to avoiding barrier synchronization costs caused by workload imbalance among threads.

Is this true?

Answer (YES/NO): NO